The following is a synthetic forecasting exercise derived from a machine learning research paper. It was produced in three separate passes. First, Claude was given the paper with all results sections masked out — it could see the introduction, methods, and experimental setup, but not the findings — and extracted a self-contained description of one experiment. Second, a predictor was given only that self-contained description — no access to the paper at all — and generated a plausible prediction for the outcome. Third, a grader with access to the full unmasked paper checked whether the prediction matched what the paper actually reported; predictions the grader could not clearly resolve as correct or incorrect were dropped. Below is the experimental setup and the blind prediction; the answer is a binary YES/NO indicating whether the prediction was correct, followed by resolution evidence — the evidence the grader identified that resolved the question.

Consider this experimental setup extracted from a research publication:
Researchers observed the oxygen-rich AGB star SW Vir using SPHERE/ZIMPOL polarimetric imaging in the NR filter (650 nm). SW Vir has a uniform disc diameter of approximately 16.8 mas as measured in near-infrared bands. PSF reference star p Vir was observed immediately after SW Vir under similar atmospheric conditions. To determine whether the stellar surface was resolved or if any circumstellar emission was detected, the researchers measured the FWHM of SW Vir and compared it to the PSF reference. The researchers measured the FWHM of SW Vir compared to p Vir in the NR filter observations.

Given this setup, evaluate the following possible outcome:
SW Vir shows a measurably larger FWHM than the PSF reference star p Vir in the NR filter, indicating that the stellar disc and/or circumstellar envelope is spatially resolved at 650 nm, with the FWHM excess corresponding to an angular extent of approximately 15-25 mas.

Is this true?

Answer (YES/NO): NO